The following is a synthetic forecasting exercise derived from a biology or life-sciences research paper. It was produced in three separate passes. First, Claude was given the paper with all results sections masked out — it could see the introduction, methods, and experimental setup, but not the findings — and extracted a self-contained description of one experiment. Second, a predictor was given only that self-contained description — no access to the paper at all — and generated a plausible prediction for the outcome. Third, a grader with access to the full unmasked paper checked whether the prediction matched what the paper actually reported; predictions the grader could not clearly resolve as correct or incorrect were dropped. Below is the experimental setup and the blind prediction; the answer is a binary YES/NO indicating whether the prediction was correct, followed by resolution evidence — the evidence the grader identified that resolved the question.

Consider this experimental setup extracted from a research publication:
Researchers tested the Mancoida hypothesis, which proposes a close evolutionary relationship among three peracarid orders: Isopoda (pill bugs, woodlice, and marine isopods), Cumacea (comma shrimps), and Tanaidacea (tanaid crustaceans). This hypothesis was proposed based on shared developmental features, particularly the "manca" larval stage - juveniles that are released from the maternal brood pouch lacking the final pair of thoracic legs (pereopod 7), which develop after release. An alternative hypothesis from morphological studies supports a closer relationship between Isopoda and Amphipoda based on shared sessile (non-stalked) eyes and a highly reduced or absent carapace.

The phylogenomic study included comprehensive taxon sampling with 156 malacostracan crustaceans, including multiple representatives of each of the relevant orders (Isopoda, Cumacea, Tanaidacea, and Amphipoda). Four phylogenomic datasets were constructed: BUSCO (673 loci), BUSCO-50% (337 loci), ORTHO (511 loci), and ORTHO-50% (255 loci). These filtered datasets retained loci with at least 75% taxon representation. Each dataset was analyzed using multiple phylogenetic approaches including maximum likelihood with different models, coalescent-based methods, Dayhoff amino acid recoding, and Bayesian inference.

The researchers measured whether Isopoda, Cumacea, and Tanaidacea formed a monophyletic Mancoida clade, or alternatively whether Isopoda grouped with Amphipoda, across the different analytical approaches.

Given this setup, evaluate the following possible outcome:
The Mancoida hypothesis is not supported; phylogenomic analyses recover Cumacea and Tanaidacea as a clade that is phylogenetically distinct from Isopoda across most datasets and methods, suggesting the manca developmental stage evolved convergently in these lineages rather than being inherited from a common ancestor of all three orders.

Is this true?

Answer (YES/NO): NO